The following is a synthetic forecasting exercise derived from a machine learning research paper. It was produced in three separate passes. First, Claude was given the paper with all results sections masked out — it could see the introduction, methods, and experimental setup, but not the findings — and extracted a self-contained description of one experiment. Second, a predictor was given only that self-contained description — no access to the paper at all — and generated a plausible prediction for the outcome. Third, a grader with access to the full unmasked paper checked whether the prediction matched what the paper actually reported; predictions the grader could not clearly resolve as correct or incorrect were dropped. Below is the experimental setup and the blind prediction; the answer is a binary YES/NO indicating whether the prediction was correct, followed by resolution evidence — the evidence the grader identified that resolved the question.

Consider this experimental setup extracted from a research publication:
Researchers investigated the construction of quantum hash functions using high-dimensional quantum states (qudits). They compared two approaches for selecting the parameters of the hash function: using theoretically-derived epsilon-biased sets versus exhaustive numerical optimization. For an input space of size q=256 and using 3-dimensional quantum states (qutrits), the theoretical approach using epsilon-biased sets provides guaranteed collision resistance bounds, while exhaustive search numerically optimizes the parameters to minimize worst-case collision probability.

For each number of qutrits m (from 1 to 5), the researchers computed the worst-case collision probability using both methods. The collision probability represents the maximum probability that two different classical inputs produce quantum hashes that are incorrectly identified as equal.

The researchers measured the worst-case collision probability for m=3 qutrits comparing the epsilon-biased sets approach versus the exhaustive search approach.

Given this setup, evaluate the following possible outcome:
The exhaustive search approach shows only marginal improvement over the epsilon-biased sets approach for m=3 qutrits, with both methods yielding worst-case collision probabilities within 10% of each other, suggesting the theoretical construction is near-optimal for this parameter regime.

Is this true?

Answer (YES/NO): NO